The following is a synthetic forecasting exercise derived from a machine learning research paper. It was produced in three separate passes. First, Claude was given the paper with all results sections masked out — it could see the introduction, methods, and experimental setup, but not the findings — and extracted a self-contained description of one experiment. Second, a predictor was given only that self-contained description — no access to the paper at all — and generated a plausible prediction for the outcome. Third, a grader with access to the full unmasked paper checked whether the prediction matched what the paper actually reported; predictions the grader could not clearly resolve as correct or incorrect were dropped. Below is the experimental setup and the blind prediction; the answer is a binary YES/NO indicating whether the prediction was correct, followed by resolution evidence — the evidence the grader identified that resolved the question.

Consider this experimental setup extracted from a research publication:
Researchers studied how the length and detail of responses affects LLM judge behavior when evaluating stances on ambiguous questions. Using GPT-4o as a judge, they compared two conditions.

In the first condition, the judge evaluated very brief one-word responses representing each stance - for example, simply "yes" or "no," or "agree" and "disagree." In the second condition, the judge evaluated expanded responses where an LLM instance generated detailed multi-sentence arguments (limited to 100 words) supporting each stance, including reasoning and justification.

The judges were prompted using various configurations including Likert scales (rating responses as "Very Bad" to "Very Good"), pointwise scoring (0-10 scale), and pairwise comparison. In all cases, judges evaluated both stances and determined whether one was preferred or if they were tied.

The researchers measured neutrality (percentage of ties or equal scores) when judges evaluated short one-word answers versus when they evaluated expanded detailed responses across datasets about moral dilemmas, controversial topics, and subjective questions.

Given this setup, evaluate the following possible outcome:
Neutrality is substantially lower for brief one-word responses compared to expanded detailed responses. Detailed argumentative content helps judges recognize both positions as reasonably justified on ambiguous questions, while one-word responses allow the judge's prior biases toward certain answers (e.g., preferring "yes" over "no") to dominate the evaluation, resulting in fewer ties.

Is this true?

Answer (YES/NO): NO